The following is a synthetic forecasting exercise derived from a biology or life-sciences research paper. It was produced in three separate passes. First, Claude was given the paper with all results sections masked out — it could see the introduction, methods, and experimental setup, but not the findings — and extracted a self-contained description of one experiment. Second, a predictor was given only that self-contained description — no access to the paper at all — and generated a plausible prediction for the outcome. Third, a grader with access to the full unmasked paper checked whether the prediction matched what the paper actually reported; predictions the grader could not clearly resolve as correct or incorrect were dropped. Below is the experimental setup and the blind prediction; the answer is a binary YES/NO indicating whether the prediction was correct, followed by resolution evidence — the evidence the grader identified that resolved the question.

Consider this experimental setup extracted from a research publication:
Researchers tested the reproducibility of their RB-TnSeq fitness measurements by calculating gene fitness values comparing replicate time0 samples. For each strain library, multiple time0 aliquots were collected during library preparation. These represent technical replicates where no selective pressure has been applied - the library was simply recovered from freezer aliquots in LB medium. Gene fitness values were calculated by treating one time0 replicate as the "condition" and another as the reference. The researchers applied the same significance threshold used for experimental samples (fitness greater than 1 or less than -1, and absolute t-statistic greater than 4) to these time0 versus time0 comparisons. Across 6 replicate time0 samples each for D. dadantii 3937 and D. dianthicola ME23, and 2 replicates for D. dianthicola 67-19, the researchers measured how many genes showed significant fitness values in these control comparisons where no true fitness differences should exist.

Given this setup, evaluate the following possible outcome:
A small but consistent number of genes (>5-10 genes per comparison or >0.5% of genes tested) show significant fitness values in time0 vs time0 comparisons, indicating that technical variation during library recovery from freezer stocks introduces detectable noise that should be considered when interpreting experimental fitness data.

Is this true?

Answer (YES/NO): NO